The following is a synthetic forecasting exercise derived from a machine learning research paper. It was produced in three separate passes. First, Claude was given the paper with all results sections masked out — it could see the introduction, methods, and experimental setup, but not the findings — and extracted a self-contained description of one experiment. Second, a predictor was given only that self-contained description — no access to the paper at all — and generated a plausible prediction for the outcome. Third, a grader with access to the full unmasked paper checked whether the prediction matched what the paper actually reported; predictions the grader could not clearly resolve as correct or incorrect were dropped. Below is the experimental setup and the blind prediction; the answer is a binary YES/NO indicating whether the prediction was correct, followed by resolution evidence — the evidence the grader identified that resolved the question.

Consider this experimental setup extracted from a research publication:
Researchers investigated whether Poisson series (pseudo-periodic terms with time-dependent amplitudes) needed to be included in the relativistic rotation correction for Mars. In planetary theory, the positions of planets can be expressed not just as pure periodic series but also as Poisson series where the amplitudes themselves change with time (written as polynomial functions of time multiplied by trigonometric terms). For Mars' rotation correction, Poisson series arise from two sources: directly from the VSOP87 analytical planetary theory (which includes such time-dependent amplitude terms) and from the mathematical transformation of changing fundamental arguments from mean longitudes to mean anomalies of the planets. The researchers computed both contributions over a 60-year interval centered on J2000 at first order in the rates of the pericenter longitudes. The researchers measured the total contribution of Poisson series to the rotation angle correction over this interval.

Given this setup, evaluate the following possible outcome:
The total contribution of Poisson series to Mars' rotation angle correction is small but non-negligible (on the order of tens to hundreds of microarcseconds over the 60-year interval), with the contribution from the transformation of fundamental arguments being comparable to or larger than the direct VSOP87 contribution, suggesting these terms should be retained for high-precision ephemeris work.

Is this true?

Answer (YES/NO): NO